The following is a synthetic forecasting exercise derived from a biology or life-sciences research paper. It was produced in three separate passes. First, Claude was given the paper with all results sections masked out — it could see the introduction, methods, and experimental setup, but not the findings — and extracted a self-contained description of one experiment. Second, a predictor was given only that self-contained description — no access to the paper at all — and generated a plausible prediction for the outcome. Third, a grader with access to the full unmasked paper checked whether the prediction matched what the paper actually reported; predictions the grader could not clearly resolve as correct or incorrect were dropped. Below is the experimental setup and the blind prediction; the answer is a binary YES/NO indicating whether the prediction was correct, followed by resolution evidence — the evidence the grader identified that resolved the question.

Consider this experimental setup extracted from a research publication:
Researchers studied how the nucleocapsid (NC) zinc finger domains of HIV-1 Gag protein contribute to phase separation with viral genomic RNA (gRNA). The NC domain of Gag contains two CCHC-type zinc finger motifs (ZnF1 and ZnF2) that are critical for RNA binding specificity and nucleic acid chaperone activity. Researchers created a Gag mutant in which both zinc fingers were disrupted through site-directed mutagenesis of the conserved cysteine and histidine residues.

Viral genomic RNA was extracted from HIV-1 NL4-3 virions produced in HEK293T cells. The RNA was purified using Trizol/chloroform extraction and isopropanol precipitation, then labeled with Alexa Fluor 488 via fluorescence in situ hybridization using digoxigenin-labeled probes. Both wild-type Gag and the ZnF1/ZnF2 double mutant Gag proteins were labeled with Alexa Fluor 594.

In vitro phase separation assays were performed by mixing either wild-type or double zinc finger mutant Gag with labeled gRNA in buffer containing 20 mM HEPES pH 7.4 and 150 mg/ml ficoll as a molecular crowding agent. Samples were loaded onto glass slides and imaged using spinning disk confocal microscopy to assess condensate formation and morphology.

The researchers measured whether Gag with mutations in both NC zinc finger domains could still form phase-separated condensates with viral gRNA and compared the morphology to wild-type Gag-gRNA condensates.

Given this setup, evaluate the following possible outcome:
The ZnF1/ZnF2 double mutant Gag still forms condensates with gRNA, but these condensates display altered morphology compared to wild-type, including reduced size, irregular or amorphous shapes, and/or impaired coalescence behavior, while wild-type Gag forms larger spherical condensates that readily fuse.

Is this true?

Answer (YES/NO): NO